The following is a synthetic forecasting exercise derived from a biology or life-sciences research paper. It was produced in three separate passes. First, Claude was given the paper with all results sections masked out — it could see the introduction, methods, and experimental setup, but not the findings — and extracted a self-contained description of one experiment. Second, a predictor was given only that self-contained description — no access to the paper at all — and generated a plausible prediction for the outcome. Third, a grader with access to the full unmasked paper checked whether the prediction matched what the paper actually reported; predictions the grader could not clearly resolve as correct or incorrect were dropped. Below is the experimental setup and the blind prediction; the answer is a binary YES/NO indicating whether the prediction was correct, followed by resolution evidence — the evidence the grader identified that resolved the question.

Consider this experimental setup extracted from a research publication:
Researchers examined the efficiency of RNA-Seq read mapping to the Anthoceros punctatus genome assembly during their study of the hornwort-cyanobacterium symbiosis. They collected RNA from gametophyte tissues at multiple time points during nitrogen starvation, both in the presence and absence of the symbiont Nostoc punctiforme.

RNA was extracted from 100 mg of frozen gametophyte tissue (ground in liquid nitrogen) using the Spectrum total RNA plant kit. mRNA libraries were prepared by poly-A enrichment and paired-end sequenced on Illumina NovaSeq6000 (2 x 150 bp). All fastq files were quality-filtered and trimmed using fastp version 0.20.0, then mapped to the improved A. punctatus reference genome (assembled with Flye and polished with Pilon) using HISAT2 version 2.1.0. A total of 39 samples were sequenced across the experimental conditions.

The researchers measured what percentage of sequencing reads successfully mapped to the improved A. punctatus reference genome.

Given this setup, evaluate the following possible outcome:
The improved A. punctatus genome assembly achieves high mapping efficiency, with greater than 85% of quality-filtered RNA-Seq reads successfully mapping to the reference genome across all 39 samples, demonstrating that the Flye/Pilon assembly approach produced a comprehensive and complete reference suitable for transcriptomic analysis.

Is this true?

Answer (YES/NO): YES